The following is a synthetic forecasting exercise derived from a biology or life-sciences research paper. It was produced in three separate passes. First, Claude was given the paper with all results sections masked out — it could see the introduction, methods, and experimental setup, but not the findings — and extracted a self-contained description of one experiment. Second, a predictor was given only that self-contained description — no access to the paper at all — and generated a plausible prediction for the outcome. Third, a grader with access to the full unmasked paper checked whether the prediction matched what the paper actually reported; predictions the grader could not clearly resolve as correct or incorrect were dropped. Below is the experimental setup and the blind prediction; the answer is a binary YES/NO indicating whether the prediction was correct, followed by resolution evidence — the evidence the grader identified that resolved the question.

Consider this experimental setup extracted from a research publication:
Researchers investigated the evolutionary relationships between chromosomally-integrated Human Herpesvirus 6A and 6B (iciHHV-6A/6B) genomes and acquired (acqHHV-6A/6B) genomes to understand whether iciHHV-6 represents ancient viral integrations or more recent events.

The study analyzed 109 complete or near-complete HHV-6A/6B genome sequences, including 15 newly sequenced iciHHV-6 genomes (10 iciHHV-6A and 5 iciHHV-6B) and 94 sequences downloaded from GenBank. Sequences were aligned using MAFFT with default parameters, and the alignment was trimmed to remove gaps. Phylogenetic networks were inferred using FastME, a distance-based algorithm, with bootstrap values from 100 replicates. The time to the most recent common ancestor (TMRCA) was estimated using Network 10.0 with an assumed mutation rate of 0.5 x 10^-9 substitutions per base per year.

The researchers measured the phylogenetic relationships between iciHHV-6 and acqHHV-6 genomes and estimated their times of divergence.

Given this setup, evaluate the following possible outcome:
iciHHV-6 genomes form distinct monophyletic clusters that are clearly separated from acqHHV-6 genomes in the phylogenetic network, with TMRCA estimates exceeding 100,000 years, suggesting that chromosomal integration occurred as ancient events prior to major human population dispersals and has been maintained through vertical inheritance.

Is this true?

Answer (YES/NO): NO